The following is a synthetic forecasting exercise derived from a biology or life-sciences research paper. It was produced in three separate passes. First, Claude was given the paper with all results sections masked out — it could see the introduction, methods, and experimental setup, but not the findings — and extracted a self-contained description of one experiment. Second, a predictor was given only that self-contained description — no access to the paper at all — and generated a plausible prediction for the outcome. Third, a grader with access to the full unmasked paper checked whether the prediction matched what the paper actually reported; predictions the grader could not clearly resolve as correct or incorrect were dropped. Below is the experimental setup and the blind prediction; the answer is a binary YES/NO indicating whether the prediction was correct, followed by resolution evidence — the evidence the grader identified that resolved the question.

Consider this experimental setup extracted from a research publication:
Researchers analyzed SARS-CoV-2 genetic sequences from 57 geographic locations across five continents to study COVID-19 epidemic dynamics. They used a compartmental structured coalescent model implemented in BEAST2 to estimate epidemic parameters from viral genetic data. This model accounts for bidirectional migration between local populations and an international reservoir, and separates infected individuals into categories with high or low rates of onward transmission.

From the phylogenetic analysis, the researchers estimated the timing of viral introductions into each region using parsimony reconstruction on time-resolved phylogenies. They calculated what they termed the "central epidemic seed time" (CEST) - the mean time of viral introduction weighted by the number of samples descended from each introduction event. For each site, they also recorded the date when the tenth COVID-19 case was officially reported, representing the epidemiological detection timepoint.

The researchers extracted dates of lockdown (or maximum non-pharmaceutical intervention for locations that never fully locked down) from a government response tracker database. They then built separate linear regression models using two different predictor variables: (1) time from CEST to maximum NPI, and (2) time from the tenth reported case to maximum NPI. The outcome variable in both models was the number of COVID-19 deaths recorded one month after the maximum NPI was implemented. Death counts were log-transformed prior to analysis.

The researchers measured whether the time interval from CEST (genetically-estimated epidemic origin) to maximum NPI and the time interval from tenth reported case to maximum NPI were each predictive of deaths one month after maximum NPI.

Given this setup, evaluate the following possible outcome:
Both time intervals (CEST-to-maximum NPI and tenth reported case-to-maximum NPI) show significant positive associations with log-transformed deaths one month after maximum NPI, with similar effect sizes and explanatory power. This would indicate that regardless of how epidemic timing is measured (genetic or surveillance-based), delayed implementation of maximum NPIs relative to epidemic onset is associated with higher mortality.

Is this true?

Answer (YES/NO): NO